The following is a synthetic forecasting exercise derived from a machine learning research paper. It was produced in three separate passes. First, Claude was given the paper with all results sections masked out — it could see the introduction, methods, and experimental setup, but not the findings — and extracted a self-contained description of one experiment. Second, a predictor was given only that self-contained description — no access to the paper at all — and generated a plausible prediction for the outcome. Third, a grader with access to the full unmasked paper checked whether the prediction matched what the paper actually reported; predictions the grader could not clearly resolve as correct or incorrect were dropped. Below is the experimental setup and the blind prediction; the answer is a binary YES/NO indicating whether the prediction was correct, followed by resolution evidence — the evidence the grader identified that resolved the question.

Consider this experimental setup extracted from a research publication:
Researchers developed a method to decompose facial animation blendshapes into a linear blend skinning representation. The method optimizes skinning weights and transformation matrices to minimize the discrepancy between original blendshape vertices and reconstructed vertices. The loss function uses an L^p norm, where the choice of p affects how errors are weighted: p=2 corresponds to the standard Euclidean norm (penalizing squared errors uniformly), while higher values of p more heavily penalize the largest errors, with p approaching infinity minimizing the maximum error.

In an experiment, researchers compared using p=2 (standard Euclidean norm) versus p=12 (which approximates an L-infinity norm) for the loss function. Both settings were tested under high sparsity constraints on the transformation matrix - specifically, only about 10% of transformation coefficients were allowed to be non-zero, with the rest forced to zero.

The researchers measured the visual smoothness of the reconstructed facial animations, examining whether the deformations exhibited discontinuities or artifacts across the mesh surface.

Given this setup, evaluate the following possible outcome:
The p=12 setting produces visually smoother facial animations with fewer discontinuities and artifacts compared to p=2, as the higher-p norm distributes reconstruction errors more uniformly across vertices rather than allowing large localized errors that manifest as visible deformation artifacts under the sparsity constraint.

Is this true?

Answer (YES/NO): NO